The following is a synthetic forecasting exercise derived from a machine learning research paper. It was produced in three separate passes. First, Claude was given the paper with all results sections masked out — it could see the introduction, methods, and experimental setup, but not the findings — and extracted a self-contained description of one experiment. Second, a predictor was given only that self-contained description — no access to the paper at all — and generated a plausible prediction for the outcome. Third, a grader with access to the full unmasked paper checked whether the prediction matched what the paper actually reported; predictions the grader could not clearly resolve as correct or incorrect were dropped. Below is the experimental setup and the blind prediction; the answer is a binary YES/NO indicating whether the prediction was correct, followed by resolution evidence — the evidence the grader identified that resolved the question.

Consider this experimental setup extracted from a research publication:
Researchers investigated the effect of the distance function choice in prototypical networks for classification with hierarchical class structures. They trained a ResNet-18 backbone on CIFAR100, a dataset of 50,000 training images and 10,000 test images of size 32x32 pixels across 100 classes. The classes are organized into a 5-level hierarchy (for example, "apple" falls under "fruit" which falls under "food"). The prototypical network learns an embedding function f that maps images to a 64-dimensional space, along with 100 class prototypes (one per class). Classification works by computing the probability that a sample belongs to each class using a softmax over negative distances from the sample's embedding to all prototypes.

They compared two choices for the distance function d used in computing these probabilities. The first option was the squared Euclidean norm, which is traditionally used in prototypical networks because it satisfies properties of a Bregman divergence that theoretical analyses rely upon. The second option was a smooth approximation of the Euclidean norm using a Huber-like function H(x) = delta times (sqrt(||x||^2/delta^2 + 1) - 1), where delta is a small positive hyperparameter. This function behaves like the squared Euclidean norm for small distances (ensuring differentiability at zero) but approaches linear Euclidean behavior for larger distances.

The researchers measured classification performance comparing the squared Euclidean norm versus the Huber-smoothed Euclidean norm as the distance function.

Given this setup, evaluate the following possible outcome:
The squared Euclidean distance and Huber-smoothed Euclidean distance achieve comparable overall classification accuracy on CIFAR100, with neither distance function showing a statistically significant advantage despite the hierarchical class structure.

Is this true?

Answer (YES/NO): NO